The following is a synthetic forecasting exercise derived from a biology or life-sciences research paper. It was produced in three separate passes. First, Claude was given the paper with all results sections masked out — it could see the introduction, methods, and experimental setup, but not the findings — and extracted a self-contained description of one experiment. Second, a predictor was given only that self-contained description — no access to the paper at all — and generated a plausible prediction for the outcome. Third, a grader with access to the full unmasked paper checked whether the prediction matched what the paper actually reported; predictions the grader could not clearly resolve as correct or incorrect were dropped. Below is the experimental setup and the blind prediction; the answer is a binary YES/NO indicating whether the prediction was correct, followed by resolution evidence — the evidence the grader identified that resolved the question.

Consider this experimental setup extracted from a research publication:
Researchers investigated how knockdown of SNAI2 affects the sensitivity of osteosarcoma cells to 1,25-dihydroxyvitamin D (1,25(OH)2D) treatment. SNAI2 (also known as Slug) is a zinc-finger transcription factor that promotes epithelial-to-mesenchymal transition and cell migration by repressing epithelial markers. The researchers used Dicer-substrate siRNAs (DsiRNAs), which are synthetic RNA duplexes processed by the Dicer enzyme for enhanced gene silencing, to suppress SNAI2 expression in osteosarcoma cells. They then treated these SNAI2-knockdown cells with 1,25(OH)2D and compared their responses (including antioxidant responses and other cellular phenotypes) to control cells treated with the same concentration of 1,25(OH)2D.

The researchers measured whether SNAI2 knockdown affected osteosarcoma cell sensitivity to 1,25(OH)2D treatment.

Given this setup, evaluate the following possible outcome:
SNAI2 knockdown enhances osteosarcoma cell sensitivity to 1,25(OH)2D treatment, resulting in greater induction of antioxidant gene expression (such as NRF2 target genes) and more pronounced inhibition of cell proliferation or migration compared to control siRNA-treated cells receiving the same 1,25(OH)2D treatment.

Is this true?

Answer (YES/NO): NO